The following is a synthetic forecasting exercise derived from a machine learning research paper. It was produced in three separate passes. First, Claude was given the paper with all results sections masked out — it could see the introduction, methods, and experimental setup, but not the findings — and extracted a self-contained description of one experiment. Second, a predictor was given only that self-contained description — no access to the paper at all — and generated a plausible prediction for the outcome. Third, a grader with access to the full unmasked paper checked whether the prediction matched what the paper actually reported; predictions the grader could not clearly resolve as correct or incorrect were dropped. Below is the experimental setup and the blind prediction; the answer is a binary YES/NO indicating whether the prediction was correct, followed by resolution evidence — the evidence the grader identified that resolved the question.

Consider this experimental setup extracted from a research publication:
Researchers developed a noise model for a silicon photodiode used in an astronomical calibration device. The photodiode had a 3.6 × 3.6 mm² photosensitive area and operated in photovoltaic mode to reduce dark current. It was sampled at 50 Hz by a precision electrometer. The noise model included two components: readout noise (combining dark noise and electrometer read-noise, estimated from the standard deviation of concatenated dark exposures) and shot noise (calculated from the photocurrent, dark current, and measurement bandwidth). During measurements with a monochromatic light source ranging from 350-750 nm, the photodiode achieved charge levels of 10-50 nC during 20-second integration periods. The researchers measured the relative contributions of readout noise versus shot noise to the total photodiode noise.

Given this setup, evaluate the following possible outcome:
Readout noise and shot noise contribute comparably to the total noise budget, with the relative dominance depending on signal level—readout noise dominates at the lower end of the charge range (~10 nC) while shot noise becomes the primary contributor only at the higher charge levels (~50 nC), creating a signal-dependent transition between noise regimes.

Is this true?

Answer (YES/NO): NO